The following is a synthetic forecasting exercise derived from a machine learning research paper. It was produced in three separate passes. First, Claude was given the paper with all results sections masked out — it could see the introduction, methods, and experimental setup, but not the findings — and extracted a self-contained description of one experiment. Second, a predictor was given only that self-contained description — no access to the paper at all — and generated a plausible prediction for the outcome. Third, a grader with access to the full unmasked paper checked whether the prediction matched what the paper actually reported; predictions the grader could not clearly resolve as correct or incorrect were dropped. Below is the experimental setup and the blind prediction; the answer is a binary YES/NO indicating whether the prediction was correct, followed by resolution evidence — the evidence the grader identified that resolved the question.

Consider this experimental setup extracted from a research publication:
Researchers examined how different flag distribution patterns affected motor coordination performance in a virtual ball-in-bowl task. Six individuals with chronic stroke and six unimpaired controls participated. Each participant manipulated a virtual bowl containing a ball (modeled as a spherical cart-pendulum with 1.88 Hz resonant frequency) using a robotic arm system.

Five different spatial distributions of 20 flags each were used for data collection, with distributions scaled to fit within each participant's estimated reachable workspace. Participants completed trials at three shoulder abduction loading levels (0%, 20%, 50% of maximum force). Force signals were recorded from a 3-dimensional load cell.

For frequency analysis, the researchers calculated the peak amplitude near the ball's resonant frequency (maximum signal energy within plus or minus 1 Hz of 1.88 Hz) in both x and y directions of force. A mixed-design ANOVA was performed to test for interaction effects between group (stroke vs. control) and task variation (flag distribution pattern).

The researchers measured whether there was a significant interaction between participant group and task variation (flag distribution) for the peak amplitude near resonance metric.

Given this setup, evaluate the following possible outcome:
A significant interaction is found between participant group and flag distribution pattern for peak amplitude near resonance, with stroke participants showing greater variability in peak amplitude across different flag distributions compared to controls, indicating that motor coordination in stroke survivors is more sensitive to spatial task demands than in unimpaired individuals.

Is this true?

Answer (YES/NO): NO